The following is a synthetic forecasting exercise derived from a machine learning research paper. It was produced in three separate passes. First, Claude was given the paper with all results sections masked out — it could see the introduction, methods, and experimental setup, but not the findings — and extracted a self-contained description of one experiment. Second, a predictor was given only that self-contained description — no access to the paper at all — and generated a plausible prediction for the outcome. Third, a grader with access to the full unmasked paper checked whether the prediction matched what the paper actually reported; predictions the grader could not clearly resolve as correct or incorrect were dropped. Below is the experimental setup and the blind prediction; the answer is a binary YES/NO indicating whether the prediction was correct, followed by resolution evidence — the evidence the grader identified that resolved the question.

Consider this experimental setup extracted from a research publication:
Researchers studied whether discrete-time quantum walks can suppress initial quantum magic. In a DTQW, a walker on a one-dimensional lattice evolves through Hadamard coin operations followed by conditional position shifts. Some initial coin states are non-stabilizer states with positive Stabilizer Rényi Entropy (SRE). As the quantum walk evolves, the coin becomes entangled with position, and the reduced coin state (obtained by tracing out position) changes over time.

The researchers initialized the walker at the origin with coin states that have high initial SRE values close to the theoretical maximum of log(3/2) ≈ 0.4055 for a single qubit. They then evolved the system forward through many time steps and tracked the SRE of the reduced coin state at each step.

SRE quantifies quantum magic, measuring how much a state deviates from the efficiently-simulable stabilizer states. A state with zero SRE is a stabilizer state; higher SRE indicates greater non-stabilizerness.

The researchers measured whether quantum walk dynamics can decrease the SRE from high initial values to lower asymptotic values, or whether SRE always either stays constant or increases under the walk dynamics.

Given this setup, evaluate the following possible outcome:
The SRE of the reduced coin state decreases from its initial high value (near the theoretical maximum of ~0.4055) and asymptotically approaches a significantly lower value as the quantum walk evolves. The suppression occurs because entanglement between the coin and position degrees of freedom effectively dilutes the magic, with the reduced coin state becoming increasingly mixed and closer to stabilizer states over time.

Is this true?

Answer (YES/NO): YES